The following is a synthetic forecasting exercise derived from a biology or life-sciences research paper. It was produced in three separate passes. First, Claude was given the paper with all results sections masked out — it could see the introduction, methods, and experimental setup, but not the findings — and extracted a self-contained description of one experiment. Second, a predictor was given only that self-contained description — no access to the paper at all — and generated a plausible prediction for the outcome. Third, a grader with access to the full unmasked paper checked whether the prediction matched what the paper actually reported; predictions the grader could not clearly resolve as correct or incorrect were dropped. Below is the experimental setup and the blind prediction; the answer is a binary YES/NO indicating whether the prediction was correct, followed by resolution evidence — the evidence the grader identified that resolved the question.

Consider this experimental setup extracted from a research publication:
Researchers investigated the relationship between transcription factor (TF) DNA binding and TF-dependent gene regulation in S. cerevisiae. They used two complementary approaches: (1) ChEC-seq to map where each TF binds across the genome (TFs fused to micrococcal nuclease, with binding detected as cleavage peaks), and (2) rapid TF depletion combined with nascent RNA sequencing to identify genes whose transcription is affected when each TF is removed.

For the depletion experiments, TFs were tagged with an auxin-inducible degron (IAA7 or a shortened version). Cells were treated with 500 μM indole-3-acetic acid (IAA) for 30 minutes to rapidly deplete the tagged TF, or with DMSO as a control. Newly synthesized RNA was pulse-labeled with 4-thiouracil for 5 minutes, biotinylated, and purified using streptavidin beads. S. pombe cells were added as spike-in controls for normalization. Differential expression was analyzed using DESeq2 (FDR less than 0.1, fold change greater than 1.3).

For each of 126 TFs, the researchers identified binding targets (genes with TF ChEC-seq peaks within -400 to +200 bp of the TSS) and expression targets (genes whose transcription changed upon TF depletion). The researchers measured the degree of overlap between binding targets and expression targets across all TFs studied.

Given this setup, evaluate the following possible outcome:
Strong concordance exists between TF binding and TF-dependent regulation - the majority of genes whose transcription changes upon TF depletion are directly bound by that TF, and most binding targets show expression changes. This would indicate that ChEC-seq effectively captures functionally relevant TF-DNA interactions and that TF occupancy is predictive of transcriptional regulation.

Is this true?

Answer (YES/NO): NO